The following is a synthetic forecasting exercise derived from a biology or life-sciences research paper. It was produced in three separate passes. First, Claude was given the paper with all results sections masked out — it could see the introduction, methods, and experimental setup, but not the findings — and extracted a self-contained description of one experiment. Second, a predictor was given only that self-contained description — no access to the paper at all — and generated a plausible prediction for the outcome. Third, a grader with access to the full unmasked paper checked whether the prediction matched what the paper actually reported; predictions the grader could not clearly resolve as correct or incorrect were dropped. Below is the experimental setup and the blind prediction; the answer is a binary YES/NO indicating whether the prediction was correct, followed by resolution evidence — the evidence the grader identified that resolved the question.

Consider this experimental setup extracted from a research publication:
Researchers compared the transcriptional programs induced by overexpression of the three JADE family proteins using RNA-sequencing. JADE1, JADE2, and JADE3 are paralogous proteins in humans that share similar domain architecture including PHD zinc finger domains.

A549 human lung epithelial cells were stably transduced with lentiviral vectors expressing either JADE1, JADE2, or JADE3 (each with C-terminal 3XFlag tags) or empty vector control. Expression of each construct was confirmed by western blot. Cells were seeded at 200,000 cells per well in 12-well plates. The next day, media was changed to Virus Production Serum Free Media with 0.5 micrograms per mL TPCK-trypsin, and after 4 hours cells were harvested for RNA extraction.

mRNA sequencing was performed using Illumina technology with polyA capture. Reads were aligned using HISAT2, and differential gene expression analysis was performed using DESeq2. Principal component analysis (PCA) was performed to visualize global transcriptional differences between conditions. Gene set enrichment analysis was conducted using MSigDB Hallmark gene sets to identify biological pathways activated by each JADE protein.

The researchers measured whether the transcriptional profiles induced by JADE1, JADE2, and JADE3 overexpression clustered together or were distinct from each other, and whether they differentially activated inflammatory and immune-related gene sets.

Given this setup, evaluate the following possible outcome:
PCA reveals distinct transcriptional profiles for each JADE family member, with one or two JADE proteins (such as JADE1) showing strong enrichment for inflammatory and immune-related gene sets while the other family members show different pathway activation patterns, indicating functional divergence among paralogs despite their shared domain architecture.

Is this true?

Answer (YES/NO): NO